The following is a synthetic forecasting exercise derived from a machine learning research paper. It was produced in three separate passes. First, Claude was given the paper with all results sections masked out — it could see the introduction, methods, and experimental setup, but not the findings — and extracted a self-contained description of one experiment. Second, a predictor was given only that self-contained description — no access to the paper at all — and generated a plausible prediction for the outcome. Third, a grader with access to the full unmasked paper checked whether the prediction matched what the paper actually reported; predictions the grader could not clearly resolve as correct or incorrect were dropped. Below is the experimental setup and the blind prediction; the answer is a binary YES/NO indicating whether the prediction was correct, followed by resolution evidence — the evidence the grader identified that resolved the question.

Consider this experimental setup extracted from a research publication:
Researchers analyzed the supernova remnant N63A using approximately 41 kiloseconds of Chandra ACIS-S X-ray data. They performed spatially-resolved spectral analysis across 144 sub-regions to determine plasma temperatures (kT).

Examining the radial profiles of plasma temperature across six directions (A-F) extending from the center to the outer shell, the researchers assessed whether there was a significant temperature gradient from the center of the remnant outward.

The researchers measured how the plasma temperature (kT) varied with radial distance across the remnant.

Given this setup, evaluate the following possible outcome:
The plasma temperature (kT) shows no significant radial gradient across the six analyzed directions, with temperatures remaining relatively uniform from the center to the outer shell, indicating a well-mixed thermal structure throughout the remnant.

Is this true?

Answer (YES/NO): YES